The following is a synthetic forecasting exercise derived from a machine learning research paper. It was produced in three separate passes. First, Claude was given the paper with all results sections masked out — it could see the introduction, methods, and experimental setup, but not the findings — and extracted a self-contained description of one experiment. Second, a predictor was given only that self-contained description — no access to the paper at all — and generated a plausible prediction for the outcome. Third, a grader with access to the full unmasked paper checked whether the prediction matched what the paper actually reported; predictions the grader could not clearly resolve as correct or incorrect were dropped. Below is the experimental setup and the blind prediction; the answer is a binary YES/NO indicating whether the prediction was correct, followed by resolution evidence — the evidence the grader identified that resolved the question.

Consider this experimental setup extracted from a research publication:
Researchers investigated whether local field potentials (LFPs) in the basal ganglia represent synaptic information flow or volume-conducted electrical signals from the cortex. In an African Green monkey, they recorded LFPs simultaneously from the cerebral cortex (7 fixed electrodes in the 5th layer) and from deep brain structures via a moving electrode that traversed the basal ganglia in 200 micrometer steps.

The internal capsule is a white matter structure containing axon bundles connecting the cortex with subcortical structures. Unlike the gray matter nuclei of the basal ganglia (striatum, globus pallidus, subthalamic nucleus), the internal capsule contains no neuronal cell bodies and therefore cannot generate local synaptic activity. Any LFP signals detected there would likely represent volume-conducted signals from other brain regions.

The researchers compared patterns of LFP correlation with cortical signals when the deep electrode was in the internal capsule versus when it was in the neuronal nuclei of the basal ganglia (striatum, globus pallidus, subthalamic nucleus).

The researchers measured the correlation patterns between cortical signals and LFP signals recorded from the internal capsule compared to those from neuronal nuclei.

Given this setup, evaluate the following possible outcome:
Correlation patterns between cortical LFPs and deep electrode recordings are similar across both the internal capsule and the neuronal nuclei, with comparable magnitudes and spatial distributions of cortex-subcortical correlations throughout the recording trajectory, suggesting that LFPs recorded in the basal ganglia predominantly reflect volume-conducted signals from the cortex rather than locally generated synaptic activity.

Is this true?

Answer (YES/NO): NO